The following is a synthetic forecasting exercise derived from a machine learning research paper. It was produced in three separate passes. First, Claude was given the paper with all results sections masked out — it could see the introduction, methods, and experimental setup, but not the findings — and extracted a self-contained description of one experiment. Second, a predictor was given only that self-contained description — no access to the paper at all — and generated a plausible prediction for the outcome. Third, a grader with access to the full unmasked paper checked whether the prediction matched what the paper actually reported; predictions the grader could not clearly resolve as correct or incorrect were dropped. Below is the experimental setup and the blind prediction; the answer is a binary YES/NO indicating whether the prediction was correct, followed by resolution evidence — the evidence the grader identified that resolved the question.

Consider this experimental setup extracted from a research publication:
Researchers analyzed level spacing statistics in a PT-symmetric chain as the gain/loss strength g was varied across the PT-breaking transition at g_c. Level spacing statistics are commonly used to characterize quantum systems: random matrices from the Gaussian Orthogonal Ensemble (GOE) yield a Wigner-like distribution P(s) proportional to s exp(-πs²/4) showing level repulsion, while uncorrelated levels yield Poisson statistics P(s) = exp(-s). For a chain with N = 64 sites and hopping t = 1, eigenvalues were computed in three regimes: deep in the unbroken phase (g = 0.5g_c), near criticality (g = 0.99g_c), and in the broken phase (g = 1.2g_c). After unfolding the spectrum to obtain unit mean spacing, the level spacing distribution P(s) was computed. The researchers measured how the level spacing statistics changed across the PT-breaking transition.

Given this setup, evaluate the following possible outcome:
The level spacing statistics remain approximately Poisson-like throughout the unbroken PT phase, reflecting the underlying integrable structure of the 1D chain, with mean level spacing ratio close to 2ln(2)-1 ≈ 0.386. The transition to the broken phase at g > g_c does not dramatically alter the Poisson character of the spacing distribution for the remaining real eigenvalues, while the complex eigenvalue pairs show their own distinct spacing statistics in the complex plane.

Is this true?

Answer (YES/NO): NO